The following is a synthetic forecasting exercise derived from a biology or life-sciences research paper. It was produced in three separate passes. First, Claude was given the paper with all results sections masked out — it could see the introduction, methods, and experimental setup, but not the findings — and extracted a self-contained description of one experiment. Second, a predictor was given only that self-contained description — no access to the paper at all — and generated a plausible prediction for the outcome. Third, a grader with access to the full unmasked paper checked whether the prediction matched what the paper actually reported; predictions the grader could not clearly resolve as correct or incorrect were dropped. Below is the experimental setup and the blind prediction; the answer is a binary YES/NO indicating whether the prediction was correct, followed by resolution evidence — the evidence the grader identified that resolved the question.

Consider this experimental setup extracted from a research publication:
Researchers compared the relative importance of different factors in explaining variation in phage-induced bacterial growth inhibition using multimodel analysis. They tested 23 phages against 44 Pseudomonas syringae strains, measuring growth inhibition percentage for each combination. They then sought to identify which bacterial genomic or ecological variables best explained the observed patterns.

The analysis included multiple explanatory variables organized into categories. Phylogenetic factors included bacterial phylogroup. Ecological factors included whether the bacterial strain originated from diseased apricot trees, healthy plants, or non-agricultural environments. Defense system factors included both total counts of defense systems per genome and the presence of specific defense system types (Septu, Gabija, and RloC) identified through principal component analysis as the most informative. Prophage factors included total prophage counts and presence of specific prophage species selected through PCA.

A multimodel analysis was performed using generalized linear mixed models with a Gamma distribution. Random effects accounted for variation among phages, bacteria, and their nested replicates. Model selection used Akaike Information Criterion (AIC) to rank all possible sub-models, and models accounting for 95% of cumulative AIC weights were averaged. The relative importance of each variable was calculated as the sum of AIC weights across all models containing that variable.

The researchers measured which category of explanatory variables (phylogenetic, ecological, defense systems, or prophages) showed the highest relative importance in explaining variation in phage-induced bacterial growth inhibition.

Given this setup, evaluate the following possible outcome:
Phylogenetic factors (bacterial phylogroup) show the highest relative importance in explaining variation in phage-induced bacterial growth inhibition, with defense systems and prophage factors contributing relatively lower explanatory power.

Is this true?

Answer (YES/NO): YES